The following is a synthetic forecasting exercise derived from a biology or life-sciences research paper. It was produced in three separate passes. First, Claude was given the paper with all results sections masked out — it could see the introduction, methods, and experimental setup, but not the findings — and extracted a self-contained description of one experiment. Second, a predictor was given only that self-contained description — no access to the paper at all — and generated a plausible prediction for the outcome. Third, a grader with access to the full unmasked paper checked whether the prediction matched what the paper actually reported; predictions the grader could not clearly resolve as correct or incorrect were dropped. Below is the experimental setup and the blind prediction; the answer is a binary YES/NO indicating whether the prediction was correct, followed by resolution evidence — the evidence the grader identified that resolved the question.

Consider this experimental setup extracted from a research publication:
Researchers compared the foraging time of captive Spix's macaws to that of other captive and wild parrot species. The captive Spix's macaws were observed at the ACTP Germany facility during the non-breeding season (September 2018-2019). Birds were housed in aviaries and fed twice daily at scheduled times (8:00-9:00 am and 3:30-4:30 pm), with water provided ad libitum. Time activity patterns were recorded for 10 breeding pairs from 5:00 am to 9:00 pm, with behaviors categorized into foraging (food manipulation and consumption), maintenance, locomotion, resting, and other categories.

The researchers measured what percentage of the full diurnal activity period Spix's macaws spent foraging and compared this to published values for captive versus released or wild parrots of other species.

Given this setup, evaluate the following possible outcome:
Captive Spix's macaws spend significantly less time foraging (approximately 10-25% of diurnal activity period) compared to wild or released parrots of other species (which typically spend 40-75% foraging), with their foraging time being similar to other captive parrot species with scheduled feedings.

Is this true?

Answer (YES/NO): NO